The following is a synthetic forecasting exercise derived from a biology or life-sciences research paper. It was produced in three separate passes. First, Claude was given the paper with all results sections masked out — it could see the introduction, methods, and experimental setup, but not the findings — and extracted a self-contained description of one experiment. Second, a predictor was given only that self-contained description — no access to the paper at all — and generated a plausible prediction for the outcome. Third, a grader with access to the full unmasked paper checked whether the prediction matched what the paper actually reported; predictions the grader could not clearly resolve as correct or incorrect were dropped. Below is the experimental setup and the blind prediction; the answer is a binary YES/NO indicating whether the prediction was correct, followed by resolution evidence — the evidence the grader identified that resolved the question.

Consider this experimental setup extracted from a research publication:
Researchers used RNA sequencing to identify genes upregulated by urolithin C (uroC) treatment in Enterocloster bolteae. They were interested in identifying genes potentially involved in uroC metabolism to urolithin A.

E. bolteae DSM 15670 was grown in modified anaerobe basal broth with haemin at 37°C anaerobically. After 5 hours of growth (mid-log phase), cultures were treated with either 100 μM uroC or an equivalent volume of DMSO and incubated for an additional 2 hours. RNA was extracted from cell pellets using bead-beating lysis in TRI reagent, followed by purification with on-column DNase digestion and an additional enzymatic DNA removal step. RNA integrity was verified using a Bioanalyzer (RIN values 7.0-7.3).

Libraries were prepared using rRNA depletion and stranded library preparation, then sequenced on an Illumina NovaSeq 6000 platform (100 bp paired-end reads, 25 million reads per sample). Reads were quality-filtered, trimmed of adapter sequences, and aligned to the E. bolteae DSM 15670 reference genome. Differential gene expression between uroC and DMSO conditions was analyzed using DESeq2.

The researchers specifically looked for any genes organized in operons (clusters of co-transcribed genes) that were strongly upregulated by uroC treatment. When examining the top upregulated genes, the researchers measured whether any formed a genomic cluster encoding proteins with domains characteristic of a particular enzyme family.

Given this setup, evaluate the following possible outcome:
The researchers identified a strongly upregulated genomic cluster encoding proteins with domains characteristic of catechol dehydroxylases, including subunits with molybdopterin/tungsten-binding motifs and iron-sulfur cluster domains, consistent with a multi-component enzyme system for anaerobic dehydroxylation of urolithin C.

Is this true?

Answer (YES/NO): NO